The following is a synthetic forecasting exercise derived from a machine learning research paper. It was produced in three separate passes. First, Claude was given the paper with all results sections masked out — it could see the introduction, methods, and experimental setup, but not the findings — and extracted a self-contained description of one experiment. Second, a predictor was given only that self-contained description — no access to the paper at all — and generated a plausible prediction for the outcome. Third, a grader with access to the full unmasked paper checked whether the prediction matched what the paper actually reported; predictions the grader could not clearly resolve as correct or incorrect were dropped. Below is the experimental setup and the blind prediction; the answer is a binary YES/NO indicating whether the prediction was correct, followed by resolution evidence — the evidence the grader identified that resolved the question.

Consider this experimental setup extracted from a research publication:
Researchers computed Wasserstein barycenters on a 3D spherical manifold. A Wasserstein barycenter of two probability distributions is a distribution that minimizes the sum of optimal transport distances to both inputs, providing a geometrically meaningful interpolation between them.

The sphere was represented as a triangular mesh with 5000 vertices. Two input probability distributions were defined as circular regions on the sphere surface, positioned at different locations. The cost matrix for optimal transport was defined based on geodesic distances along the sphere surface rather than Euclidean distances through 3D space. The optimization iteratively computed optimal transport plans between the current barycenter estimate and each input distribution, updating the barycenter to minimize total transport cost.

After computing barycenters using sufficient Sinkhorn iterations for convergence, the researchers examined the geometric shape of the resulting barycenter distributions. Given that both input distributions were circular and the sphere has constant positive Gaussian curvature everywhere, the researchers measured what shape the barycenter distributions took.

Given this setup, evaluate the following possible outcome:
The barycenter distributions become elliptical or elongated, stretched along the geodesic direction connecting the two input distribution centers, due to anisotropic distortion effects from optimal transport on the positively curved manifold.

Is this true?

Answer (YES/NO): YES